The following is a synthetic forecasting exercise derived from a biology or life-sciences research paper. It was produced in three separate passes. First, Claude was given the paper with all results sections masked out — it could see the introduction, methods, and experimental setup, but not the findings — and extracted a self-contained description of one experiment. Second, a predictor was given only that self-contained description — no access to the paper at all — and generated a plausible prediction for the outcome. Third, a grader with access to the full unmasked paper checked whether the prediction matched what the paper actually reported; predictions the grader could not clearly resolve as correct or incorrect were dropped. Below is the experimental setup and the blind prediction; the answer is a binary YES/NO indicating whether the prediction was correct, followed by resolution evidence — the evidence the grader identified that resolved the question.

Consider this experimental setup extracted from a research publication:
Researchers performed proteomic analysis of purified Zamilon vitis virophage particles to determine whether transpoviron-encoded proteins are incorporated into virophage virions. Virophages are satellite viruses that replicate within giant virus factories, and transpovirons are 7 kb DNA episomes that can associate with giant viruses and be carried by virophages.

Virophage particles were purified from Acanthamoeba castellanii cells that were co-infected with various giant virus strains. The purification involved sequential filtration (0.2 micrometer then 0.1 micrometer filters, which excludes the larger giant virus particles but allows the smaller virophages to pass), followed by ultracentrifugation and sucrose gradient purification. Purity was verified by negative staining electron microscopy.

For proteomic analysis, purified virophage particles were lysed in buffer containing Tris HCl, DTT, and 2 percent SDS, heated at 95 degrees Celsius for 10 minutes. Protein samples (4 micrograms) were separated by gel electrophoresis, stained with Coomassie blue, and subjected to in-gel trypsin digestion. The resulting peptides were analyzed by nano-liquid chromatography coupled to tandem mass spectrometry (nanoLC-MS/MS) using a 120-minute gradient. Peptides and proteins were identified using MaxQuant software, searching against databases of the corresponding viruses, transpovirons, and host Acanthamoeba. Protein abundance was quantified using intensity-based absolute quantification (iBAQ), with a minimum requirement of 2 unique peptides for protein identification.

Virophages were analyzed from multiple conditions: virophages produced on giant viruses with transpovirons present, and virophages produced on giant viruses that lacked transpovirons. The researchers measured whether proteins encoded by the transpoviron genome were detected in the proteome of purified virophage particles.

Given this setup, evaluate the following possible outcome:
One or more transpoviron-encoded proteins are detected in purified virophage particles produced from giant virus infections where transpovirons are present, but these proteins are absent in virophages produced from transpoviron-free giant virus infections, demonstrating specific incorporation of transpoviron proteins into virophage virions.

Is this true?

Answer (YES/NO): YES